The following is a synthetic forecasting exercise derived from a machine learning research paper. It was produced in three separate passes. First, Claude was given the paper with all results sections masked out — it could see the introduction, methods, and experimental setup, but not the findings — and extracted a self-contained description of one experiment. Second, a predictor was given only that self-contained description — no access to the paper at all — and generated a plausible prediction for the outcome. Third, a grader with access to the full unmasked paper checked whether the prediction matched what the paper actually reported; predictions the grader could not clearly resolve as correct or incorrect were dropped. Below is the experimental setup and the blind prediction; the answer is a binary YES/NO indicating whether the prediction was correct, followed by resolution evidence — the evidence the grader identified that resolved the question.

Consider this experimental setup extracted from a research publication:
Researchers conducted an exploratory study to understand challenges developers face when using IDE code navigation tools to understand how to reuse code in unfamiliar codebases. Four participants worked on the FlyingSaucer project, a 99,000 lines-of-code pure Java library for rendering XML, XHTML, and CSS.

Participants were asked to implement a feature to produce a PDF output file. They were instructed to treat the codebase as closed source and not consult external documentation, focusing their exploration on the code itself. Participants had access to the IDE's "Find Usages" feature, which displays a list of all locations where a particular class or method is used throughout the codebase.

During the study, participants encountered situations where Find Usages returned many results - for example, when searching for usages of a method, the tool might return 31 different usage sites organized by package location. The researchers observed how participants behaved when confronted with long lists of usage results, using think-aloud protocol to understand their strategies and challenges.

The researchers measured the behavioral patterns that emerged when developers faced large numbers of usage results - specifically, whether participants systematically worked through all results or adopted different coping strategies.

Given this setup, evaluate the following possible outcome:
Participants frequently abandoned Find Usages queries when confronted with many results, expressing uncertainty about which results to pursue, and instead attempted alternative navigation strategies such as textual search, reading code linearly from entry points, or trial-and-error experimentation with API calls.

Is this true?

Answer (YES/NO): NO